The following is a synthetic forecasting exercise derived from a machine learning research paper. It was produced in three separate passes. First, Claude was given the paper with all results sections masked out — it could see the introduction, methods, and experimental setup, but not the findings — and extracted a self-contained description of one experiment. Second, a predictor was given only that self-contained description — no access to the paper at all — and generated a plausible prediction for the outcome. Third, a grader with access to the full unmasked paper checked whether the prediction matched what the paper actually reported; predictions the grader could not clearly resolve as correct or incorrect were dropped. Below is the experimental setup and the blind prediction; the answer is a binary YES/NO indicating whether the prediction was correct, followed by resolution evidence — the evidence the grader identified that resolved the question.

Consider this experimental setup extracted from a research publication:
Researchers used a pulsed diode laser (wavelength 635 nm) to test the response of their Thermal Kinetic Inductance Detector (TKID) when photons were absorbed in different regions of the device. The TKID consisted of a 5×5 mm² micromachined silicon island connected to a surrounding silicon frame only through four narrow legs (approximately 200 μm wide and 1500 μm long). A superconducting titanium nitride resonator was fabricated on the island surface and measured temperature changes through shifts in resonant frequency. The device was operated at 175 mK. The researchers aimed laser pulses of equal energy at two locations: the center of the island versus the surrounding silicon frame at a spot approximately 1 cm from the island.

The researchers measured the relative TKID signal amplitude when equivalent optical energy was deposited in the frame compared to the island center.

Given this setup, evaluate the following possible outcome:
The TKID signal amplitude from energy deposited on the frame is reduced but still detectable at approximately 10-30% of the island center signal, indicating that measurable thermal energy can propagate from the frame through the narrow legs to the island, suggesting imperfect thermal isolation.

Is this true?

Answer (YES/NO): NO